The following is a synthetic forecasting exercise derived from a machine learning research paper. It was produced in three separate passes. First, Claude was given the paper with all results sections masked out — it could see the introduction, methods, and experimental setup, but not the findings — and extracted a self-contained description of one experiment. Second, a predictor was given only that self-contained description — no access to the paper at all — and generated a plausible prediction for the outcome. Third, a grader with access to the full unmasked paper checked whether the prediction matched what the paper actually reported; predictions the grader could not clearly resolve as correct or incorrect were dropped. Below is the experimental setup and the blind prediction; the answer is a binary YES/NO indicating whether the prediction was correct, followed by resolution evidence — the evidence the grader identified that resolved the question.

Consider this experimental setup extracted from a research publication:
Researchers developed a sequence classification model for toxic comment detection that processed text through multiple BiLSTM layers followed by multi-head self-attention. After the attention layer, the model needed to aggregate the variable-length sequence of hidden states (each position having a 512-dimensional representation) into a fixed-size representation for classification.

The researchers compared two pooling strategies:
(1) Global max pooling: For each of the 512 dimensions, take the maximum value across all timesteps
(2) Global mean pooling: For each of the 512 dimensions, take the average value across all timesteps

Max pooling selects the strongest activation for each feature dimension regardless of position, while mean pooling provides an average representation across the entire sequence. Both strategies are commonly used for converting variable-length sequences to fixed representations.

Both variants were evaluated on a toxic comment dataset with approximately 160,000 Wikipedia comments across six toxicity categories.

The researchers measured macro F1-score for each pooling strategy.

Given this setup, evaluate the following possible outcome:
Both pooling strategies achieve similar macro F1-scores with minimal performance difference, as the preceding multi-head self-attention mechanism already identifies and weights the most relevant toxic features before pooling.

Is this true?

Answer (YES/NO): NO